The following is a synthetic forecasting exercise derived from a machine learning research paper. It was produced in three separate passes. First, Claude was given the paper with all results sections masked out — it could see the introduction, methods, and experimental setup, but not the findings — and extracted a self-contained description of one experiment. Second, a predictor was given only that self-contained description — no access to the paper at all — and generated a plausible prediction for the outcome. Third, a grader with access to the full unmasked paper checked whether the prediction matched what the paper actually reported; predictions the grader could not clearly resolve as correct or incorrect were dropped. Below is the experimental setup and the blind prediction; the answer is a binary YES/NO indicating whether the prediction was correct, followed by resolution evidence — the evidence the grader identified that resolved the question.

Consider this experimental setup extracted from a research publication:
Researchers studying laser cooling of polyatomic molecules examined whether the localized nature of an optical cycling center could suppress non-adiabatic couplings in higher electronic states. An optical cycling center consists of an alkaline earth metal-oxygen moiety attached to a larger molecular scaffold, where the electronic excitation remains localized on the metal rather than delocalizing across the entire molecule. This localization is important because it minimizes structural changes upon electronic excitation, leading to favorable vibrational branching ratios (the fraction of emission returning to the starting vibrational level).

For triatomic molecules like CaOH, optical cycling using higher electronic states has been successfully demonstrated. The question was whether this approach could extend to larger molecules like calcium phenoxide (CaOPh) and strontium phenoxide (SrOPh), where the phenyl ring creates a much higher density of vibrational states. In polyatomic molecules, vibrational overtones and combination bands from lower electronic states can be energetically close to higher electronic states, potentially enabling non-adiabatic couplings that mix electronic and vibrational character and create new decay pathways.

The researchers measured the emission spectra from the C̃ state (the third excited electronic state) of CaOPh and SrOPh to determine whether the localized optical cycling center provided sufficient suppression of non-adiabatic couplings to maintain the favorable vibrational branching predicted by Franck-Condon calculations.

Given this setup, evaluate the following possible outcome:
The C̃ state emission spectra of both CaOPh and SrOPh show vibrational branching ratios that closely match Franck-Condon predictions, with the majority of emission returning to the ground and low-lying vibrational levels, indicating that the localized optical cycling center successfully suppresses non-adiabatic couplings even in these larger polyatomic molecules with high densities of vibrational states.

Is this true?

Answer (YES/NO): NO